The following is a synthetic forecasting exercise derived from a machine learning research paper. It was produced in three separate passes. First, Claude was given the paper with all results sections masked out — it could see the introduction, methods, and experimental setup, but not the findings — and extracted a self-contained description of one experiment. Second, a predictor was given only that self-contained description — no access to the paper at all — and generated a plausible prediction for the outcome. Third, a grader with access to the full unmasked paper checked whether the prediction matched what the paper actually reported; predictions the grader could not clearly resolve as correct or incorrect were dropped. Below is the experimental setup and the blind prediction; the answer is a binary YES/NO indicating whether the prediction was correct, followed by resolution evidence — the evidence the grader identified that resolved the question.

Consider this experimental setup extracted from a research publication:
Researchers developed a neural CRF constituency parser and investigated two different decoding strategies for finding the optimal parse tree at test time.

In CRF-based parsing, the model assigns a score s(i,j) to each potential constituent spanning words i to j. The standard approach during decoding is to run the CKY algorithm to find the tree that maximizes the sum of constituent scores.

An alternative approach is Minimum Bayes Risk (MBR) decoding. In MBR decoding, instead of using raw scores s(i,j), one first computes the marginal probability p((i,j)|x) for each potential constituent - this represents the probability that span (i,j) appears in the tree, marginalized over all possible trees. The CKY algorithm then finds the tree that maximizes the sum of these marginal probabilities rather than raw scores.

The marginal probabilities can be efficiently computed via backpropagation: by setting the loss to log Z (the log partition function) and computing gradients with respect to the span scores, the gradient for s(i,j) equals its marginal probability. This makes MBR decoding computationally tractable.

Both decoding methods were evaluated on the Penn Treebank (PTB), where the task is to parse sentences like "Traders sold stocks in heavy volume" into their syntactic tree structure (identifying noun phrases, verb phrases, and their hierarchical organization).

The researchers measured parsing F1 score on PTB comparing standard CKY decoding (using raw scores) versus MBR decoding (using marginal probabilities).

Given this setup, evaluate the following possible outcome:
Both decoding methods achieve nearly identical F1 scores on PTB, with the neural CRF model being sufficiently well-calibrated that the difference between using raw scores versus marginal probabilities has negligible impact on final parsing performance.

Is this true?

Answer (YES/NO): YES